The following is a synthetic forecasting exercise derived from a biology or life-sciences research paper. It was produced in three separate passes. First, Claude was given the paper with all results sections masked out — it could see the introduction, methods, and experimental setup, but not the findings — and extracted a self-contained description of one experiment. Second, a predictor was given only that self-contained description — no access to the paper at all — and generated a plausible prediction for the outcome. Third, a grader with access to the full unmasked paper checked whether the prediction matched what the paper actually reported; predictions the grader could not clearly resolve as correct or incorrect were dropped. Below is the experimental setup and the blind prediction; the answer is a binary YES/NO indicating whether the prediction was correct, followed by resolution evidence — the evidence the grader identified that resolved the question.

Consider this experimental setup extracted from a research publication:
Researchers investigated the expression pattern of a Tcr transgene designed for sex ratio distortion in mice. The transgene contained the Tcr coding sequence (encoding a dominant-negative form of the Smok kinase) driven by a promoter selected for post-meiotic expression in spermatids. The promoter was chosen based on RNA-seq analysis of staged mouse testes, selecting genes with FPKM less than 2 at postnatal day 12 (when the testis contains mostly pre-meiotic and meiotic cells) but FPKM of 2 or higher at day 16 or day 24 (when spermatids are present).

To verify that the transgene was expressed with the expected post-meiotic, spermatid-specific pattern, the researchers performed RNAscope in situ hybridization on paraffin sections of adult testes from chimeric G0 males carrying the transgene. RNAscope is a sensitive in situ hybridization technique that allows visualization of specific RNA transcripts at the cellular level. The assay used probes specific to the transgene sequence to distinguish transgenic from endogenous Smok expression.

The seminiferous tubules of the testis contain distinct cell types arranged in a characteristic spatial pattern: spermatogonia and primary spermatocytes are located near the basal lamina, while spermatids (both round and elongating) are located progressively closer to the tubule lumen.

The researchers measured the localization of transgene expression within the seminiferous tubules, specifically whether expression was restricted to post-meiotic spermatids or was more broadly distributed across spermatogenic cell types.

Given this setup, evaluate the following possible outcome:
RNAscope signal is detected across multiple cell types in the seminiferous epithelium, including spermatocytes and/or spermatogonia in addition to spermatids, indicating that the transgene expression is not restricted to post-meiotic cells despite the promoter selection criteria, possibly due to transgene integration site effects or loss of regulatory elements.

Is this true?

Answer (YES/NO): NO